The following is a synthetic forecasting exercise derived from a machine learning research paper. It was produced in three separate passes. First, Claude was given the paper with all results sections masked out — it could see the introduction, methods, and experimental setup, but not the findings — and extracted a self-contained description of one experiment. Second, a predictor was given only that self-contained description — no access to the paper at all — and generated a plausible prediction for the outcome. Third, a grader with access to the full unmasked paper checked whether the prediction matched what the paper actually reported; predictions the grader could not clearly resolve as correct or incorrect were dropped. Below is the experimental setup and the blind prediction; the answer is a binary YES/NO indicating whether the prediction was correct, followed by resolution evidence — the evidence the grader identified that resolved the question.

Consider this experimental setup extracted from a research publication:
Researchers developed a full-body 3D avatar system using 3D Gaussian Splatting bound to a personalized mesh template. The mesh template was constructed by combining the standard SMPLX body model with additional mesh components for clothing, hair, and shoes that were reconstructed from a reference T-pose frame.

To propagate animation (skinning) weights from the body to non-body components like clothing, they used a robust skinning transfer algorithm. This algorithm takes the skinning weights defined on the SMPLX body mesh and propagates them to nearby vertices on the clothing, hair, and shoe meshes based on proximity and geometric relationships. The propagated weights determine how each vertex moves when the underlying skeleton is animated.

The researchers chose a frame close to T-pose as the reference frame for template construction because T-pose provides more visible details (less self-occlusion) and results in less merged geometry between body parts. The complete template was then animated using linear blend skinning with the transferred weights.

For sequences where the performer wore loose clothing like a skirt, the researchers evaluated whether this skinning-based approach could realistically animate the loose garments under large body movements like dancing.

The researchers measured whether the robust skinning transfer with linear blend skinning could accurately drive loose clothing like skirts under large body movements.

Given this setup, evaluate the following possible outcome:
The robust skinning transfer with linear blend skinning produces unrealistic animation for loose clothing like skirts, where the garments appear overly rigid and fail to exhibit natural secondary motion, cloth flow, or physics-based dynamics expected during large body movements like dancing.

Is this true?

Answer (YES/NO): YES